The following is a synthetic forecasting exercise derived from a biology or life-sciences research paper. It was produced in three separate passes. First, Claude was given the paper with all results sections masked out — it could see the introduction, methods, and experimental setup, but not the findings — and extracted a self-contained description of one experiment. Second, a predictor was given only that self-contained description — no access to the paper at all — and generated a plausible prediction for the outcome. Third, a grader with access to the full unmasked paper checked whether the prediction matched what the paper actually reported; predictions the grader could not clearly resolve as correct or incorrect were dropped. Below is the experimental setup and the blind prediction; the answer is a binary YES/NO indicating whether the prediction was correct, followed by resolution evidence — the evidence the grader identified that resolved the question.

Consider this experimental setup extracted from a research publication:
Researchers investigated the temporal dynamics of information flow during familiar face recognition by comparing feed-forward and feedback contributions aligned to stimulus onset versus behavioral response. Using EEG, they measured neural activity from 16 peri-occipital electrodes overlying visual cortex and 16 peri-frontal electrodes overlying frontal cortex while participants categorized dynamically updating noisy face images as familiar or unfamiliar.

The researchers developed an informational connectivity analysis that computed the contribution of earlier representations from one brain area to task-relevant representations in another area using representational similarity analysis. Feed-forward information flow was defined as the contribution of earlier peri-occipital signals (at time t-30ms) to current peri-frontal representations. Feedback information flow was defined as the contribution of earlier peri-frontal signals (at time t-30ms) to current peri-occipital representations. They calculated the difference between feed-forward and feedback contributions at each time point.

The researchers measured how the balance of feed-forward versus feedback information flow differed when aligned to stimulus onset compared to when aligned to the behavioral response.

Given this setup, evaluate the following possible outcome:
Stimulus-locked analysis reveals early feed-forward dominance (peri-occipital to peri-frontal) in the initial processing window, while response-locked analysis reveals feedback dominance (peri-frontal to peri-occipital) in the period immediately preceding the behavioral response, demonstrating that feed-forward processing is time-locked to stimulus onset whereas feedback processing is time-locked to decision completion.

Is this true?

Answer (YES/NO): NO